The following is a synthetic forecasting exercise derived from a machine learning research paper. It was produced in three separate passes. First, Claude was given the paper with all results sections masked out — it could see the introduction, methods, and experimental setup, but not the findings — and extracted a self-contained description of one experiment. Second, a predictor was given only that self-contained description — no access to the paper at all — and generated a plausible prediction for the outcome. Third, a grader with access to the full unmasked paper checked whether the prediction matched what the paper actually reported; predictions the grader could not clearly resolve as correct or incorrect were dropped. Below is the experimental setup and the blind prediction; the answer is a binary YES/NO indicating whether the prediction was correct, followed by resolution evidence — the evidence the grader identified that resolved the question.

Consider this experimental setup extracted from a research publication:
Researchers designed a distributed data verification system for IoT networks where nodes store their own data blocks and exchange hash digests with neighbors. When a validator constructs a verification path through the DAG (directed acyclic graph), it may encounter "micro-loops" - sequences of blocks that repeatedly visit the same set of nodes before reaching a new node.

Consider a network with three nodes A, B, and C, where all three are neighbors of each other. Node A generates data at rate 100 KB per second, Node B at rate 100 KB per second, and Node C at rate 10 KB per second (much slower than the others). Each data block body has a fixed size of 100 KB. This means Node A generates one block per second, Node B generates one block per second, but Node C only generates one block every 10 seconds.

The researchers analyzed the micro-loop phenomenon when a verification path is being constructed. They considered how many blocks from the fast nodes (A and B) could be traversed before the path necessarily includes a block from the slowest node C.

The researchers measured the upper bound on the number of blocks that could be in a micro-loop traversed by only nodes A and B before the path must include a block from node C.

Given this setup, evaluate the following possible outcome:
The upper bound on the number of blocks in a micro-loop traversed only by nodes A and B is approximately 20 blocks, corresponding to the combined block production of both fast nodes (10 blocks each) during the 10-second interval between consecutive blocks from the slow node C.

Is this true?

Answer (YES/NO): YES